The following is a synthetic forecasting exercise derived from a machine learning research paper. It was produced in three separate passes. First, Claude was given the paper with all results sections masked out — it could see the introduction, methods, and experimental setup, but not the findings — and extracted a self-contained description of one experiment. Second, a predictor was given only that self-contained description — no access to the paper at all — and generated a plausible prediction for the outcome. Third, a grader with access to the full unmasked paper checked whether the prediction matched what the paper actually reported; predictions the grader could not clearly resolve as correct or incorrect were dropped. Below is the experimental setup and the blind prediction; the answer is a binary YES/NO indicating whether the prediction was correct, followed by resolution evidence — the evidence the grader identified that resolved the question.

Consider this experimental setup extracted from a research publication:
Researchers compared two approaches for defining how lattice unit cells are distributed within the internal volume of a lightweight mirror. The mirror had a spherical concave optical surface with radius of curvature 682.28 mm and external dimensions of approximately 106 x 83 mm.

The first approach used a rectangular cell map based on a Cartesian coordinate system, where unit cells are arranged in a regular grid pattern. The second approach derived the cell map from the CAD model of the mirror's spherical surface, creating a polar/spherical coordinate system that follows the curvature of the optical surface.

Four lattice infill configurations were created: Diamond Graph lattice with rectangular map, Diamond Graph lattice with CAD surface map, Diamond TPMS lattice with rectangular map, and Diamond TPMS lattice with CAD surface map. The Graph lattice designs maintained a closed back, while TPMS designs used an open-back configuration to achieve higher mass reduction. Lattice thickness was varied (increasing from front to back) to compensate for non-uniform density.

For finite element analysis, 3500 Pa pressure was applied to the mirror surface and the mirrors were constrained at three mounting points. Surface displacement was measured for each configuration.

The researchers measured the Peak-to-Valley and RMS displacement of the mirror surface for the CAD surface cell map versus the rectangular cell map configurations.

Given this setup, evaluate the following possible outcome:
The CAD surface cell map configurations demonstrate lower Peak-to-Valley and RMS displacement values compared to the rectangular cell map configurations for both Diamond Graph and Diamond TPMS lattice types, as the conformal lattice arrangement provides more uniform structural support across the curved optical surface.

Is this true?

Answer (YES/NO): YES